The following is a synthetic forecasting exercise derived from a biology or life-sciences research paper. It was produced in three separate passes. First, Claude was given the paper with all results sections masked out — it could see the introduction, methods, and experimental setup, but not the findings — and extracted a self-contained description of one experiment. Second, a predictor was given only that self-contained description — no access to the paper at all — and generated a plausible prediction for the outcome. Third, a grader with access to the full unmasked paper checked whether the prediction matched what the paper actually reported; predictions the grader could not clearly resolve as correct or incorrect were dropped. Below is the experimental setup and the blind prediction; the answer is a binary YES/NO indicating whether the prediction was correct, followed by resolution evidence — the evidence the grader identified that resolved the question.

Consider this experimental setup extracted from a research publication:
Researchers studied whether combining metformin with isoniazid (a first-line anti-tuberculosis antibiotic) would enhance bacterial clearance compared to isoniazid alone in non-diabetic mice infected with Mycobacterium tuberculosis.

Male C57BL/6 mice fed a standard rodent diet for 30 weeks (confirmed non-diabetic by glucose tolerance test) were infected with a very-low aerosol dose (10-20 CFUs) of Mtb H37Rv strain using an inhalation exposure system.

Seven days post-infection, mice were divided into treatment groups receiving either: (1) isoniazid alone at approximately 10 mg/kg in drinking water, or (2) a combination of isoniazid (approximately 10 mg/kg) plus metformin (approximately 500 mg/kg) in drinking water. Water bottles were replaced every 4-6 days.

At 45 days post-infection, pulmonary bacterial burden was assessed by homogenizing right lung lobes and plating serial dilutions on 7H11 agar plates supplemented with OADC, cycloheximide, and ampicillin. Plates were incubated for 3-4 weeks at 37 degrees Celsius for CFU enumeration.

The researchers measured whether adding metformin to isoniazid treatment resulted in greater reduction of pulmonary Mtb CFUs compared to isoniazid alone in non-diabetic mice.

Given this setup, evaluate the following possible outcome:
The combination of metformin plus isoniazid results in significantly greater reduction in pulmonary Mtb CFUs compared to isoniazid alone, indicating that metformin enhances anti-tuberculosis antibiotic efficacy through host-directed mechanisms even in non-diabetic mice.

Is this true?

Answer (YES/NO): NO